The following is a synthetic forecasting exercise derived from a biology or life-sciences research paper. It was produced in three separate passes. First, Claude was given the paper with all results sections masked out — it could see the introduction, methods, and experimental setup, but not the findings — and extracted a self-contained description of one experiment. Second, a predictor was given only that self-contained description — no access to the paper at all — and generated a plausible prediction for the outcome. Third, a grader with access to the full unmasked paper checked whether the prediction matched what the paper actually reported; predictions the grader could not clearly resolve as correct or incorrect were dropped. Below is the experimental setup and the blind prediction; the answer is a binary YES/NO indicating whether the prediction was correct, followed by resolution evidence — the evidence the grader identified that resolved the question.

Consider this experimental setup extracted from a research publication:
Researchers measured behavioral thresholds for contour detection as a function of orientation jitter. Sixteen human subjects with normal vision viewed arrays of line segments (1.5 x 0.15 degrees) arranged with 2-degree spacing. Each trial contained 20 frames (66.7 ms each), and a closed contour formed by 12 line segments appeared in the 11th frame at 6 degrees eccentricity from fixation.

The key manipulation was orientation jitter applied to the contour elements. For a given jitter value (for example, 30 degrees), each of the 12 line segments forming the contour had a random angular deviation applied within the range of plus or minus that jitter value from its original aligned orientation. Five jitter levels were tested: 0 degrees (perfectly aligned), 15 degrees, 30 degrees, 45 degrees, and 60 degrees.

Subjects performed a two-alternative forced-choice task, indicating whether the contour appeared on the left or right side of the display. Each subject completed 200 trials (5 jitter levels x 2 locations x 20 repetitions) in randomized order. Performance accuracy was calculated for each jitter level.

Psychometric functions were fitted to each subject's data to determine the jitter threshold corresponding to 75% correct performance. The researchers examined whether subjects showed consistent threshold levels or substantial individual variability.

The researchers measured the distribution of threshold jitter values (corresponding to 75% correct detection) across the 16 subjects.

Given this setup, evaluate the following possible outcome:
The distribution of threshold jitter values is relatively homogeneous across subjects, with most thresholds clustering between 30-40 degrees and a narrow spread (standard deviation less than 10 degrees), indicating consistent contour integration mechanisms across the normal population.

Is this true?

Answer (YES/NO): NO